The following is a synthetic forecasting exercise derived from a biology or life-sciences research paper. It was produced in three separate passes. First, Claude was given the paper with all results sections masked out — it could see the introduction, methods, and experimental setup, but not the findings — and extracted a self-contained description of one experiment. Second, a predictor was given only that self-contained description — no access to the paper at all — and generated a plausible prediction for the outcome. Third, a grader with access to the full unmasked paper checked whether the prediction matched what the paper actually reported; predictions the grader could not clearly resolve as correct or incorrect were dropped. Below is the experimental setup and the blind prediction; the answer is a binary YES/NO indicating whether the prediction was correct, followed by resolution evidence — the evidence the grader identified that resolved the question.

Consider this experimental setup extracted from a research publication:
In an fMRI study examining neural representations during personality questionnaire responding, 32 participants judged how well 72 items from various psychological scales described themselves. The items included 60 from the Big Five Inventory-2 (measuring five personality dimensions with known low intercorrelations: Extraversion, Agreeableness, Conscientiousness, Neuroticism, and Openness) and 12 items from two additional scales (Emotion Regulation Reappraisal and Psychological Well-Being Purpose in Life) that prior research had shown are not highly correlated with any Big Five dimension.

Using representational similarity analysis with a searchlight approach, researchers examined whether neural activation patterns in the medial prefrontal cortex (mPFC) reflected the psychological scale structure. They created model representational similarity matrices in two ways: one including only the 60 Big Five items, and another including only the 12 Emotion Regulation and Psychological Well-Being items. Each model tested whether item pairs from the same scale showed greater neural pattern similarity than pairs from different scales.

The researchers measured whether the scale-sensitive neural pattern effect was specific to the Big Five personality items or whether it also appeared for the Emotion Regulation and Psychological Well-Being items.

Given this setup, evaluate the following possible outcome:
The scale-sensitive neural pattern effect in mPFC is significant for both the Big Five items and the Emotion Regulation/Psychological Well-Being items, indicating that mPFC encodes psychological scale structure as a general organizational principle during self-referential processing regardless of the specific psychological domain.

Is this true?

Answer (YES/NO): YES